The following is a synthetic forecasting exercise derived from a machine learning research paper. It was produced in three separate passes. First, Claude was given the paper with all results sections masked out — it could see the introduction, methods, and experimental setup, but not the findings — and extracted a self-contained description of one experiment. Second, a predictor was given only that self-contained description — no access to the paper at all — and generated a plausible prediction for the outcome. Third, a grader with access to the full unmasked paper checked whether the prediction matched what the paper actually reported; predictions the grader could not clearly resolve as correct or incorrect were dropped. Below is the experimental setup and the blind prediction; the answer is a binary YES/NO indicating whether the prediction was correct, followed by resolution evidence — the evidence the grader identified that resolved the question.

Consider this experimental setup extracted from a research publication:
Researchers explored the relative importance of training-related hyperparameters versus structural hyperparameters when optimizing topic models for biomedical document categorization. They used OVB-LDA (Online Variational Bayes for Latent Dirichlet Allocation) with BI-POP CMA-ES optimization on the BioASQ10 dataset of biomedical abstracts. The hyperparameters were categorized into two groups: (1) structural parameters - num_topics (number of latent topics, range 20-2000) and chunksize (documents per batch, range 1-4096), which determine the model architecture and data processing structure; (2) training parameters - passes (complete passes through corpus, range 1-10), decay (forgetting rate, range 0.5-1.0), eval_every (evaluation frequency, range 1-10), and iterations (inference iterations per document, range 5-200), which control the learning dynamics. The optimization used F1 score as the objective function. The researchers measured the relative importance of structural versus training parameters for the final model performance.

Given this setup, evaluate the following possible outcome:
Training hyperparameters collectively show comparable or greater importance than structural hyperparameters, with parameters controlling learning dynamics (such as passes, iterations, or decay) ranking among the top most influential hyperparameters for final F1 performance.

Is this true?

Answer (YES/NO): NO